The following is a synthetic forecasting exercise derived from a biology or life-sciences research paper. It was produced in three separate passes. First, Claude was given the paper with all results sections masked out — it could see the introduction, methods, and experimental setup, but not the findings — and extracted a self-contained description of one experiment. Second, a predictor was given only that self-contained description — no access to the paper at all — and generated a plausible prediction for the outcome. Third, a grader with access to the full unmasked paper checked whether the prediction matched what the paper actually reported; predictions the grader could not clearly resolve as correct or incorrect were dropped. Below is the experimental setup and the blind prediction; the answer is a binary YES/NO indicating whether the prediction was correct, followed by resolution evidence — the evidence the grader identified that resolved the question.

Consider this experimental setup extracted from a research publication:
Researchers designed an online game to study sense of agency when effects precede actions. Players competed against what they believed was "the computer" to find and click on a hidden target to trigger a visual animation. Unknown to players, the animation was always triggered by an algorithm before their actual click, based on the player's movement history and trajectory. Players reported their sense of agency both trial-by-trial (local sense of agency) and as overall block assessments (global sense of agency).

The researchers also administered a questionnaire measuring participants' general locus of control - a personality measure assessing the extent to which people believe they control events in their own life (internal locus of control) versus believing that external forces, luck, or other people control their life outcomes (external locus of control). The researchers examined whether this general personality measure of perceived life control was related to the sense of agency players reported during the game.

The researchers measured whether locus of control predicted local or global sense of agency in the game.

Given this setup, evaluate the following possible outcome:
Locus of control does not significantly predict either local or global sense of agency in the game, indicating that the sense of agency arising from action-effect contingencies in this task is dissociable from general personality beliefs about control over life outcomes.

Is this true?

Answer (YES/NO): YES